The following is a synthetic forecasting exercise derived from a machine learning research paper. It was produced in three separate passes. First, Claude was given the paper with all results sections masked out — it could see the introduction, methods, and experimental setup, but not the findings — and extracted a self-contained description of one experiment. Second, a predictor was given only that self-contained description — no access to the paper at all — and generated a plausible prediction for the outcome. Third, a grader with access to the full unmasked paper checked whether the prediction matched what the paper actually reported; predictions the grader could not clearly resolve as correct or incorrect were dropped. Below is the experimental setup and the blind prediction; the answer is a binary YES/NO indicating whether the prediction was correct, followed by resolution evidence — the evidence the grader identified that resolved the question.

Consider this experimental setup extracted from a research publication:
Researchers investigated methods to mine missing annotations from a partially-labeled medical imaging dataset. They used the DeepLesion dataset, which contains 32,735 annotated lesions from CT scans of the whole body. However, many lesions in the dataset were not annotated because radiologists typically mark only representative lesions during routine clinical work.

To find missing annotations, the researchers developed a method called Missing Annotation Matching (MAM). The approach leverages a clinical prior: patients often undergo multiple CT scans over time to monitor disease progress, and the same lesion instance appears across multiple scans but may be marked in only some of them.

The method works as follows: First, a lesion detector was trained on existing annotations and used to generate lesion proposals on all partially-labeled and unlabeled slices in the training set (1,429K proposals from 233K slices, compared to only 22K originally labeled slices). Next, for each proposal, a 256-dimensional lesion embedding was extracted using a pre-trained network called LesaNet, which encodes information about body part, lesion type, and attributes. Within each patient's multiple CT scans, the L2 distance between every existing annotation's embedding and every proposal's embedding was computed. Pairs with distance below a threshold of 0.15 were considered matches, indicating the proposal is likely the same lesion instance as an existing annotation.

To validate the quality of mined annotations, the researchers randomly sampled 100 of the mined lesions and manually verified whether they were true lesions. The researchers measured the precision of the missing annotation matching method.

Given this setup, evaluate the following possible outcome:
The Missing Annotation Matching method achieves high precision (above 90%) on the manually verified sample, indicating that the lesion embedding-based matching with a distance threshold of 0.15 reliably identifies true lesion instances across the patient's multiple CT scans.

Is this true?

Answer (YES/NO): NO